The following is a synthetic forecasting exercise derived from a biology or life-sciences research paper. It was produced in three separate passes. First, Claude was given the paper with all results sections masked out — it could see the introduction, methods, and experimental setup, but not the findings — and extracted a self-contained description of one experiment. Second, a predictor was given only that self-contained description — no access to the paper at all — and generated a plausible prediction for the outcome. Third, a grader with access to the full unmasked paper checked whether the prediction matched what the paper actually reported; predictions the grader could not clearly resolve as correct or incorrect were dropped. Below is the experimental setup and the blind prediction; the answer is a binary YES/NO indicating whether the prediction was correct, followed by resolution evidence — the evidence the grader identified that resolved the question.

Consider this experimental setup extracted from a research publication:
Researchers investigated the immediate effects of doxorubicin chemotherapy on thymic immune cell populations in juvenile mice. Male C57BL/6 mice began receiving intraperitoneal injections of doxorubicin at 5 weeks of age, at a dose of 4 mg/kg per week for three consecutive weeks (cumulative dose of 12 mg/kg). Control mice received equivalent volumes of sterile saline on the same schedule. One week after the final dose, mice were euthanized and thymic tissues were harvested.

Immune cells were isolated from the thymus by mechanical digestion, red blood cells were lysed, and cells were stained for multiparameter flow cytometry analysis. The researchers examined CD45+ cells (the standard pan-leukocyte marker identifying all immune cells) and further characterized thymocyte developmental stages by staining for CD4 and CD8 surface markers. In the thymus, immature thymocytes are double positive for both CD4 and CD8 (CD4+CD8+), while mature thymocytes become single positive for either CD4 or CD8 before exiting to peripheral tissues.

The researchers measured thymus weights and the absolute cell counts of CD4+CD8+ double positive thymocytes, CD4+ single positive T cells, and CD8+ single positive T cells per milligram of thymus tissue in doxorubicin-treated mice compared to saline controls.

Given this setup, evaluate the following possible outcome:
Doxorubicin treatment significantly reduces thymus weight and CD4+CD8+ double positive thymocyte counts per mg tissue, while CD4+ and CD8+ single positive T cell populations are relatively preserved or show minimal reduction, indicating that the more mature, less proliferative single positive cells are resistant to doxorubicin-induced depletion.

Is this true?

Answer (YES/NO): NO